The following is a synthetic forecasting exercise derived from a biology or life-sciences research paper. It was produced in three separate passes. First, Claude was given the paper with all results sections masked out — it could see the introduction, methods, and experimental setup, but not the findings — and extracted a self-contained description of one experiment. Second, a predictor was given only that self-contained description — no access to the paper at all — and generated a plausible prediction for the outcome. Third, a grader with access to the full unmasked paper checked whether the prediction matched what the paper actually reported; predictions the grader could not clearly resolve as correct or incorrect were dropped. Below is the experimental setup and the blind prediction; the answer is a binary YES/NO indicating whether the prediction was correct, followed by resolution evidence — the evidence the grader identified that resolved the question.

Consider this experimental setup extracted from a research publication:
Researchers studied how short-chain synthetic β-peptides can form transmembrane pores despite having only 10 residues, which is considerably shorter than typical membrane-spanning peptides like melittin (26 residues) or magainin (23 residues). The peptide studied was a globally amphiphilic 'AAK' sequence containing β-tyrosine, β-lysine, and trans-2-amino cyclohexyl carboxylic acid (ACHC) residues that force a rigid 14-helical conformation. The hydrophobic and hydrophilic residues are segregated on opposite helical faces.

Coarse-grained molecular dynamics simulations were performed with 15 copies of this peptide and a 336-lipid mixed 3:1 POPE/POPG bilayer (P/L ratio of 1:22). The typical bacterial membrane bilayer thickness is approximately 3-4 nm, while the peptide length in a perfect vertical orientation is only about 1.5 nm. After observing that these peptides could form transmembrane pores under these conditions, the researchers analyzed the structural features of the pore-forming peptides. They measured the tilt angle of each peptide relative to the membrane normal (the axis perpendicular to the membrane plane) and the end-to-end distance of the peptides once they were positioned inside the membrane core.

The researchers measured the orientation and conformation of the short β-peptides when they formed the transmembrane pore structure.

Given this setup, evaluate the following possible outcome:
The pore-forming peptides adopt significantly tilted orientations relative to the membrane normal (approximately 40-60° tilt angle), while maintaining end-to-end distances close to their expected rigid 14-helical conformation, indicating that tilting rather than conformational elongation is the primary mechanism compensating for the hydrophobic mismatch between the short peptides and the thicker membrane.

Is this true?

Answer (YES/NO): NO